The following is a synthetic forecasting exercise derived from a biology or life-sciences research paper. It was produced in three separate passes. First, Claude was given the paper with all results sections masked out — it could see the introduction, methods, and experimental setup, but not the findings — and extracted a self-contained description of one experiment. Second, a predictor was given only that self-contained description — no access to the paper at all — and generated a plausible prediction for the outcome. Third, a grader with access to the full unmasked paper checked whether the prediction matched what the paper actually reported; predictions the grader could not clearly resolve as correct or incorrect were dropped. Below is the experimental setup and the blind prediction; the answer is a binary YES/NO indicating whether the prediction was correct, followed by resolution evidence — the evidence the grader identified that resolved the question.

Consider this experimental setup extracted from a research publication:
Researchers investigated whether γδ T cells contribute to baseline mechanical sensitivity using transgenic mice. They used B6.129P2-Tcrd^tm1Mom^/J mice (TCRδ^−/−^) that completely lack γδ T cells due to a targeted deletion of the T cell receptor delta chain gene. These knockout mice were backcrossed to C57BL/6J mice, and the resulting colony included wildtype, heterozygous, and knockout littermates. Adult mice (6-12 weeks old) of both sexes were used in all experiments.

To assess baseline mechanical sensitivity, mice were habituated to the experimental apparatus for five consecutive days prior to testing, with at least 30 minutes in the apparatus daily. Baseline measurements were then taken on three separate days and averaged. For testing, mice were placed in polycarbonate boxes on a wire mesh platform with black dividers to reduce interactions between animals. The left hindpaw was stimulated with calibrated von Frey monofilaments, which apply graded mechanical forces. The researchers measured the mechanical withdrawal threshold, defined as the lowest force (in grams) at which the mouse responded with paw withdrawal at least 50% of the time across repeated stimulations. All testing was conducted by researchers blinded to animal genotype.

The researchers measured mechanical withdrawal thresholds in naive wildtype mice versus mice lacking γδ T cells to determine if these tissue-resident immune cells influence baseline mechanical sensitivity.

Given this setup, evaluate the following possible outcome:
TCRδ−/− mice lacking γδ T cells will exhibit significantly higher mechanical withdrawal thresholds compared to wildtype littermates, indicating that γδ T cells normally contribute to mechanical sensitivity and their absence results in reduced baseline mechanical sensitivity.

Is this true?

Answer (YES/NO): NO